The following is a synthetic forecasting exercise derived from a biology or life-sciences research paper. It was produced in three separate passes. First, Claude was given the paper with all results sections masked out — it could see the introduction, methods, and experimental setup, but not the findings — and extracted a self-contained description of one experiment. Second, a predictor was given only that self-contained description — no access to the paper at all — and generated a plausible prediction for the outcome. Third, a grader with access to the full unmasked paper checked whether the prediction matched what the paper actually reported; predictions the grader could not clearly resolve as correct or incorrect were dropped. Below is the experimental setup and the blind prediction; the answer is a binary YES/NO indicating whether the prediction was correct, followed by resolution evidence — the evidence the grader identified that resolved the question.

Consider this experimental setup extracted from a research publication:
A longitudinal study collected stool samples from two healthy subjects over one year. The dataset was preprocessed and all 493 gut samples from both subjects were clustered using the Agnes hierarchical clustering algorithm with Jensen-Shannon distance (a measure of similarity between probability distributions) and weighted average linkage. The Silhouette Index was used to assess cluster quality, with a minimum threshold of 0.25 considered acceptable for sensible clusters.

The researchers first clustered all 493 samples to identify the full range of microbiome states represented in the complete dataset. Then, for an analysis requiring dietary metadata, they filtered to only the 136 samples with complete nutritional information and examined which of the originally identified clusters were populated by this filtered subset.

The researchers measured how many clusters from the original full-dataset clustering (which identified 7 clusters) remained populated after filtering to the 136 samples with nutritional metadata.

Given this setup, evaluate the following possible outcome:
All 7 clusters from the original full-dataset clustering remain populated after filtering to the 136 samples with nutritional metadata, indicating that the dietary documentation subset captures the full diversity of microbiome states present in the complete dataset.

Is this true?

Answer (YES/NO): NO